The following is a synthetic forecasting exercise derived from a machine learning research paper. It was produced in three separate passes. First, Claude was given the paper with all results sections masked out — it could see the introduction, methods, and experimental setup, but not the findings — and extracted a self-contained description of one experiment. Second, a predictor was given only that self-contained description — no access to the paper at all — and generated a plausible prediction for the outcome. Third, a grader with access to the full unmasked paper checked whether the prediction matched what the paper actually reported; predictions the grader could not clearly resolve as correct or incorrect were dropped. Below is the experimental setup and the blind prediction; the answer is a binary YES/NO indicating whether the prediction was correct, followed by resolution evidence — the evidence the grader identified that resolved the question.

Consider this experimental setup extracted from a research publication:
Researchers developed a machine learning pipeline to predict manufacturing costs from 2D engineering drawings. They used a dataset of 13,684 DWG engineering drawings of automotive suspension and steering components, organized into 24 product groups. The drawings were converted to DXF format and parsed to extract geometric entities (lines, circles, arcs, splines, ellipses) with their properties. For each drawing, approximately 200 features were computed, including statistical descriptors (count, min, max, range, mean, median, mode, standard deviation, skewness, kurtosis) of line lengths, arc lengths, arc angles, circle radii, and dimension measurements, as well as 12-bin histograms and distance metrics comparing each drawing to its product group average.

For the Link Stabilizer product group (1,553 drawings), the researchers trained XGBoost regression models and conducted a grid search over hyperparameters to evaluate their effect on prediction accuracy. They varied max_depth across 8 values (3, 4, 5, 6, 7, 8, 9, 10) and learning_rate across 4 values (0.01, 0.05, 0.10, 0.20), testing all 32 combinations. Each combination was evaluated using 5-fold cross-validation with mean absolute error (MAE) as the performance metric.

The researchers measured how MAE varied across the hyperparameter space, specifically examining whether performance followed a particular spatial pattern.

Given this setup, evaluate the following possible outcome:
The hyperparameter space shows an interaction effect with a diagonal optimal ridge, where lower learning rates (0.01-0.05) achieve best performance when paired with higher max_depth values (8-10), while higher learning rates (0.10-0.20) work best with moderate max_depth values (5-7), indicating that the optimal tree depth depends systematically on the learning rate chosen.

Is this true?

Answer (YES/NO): NO